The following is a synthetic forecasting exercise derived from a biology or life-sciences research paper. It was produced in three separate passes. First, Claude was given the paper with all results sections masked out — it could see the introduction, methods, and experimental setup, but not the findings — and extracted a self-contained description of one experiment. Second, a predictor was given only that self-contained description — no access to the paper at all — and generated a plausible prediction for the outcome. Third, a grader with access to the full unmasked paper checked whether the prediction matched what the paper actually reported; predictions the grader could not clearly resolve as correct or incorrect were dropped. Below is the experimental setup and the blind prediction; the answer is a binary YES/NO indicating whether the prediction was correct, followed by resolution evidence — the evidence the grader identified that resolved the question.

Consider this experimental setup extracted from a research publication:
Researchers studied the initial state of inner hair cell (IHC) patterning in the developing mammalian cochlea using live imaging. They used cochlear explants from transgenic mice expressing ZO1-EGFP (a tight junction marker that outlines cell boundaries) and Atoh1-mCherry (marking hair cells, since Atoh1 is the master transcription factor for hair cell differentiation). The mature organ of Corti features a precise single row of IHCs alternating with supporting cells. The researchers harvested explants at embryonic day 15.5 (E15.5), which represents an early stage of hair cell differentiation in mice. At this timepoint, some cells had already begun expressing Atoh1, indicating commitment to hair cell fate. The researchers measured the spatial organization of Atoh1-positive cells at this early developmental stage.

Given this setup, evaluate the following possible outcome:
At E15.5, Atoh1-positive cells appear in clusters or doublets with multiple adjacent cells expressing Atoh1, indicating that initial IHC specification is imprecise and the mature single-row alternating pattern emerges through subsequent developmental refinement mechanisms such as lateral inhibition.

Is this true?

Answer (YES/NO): NO